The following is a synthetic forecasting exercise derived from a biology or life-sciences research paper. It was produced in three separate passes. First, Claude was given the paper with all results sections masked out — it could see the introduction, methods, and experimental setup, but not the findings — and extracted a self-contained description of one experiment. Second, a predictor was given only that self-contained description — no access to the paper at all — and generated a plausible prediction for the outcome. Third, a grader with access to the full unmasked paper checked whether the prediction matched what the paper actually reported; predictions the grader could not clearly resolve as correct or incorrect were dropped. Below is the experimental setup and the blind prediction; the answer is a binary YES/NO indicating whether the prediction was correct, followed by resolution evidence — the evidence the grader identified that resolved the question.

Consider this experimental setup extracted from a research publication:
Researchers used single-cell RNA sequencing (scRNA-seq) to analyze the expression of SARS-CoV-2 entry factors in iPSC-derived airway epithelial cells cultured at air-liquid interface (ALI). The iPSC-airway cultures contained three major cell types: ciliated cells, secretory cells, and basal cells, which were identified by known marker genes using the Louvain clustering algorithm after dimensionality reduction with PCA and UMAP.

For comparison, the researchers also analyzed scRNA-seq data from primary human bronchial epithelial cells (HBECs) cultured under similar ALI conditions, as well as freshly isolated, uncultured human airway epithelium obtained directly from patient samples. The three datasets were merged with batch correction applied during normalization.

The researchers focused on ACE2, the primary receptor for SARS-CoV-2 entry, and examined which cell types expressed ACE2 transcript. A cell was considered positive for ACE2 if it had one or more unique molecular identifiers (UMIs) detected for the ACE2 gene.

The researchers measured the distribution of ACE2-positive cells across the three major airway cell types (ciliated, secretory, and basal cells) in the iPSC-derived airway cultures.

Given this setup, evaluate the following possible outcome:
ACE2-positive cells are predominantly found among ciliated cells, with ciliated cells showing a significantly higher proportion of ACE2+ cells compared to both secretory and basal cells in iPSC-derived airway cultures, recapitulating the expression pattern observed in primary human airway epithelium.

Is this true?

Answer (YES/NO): NO